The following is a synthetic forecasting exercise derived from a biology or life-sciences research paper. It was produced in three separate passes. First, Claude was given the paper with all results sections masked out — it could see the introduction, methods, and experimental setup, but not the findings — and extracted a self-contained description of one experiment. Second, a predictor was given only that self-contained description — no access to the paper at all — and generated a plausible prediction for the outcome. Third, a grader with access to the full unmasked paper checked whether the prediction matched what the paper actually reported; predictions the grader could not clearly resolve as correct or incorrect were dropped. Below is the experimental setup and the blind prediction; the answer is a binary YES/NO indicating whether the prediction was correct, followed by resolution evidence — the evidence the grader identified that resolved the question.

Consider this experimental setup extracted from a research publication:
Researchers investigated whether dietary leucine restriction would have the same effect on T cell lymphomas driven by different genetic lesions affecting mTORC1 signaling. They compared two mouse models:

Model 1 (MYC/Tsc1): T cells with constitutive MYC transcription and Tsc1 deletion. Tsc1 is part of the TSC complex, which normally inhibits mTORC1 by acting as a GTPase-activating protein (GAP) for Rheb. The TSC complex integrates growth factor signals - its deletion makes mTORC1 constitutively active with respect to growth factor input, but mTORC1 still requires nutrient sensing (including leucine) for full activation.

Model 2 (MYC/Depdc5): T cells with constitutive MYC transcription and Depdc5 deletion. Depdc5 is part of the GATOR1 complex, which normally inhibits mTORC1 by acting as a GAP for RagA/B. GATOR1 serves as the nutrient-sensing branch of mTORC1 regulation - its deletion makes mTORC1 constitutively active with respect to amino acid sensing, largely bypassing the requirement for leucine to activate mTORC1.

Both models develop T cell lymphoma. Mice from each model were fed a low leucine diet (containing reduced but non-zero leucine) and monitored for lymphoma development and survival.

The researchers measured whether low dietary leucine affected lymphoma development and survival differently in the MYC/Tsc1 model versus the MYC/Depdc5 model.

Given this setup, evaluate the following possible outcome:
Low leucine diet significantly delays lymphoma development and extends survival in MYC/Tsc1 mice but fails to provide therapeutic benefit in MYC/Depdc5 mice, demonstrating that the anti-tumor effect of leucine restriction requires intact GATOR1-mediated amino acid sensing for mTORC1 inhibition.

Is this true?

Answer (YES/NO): YES